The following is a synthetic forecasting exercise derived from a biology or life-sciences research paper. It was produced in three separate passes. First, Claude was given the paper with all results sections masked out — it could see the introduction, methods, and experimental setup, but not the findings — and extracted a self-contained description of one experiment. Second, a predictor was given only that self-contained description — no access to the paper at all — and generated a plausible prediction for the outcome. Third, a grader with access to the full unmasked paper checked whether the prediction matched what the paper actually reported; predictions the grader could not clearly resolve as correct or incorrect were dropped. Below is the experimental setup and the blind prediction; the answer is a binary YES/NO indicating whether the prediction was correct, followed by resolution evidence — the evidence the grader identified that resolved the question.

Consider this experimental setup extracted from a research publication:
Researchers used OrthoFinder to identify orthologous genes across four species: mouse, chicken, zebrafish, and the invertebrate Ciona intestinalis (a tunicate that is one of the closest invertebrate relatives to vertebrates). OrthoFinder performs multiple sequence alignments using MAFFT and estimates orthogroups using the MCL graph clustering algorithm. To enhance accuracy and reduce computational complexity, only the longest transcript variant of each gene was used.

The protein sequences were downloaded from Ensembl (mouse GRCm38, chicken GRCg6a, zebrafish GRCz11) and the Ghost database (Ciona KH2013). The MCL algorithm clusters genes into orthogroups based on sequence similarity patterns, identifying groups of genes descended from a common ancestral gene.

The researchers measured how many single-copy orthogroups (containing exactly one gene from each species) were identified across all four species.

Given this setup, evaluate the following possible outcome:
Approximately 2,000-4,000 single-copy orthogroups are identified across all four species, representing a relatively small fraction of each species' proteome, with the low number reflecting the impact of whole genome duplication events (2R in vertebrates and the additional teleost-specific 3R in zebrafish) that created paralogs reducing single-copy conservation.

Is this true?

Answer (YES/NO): YES